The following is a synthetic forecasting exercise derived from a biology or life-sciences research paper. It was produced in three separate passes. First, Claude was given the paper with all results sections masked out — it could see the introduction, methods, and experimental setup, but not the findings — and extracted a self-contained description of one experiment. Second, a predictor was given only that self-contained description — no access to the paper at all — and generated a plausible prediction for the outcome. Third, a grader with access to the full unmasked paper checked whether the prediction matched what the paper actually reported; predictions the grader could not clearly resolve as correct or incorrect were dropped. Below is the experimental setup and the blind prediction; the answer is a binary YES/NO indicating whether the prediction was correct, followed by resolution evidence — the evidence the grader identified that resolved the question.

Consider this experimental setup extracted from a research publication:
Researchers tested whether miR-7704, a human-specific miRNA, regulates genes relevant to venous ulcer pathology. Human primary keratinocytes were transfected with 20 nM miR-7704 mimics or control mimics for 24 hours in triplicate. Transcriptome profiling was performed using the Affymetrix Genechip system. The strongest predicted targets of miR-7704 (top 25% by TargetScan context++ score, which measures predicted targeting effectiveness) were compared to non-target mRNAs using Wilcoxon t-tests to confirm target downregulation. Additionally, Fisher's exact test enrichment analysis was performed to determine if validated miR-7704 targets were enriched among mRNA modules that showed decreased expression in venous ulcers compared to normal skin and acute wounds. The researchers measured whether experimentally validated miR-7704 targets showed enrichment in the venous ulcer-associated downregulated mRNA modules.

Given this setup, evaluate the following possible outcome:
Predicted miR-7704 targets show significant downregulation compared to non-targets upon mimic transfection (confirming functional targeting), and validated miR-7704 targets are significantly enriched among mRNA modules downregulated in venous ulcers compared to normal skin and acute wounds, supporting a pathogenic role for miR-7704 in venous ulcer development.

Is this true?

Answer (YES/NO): YES